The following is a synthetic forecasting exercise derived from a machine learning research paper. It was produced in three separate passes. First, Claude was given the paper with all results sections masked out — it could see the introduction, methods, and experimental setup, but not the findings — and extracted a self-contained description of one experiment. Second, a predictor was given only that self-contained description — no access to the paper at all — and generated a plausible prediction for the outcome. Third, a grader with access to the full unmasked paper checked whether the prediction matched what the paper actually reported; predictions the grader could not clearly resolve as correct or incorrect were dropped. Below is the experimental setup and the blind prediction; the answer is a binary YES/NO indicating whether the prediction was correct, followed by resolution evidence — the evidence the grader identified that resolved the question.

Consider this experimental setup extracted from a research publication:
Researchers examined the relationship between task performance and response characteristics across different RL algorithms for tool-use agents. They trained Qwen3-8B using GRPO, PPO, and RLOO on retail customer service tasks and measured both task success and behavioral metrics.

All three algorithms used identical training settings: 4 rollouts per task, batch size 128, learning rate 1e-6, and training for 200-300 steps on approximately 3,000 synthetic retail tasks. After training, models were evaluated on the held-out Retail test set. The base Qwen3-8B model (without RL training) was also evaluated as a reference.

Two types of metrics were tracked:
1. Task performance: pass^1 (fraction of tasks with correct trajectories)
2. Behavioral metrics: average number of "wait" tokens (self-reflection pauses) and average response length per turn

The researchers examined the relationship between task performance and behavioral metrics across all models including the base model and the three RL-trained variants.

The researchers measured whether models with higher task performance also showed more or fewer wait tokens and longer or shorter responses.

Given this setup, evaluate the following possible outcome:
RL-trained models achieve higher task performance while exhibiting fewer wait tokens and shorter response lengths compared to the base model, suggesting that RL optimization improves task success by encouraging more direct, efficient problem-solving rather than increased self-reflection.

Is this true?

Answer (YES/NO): NO